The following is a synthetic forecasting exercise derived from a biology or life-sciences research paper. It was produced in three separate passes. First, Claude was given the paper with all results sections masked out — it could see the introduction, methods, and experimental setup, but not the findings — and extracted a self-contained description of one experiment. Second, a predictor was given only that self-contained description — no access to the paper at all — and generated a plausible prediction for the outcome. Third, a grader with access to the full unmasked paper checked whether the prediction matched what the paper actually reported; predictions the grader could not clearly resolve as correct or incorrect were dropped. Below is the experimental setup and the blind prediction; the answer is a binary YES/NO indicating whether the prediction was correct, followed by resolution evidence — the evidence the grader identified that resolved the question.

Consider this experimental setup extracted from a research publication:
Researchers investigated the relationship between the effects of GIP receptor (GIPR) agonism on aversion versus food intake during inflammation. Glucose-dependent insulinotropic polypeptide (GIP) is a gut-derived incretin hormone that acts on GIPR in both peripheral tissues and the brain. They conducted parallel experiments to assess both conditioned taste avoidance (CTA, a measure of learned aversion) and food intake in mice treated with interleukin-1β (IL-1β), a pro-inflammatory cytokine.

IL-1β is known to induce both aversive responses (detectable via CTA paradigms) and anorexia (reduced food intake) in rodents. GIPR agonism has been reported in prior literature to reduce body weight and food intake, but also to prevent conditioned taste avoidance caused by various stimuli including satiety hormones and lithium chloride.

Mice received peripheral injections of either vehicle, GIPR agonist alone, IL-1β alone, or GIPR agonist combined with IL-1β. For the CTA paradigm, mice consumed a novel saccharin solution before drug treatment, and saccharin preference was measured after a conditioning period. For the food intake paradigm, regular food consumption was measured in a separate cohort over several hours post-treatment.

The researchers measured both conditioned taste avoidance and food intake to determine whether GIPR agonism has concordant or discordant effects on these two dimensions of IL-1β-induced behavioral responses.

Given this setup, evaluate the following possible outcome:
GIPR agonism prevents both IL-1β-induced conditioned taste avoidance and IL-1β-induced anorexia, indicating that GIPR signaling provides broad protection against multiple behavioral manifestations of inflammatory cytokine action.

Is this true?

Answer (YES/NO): NO